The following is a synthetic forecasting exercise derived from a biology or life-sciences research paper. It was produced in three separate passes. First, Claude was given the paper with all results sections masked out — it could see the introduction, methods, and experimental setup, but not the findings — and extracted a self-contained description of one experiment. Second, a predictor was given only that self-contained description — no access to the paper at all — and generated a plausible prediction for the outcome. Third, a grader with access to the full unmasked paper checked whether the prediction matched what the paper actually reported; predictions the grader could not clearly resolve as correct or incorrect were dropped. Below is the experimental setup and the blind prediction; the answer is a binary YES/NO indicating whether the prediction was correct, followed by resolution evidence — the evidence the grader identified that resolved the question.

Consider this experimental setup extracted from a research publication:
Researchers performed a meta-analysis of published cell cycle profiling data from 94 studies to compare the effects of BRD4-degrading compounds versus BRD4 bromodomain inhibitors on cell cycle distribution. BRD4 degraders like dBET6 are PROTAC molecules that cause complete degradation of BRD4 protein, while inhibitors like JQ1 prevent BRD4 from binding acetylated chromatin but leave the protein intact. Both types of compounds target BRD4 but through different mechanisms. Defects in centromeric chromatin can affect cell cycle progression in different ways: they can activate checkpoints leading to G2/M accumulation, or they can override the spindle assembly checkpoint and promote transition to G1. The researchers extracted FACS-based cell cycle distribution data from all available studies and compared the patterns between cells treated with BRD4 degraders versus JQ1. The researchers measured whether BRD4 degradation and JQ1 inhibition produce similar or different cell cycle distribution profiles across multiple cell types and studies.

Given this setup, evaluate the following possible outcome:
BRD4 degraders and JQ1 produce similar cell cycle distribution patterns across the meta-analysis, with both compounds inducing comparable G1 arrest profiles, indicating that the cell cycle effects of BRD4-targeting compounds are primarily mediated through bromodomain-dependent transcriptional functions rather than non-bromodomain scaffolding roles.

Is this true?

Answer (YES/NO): NO